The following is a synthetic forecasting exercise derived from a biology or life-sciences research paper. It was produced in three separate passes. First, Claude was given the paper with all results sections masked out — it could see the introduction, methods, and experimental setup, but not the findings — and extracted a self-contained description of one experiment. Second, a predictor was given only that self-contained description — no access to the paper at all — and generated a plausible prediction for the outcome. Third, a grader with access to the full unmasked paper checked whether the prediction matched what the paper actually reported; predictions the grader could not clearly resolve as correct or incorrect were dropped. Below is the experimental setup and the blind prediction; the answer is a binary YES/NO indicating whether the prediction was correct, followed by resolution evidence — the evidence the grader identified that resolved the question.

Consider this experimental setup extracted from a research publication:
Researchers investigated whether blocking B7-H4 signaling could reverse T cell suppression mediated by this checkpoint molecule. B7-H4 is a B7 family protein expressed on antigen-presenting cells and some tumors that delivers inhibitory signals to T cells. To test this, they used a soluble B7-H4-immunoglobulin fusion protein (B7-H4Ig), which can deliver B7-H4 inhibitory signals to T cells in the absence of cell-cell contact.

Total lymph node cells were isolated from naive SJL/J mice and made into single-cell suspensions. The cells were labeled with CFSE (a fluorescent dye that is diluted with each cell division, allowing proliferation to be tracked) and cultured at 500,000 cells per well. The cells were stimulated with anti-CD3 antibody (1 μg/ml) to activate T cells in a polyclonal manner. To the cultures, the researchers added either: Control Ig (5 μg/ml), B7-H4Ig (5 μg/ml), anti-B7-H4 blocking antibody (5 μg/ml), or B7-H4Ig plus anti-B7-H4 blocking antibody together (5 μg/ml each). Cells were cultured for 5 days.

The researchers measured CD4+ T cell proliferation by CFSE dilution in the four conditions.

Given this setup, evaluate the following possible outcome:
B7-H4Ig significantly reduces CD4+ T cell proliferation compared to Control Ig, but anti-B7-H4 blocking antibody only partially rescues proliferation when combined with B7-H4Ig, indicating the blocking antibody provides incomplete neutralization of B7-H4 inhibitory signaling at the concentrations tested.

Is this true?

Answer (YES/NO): NO